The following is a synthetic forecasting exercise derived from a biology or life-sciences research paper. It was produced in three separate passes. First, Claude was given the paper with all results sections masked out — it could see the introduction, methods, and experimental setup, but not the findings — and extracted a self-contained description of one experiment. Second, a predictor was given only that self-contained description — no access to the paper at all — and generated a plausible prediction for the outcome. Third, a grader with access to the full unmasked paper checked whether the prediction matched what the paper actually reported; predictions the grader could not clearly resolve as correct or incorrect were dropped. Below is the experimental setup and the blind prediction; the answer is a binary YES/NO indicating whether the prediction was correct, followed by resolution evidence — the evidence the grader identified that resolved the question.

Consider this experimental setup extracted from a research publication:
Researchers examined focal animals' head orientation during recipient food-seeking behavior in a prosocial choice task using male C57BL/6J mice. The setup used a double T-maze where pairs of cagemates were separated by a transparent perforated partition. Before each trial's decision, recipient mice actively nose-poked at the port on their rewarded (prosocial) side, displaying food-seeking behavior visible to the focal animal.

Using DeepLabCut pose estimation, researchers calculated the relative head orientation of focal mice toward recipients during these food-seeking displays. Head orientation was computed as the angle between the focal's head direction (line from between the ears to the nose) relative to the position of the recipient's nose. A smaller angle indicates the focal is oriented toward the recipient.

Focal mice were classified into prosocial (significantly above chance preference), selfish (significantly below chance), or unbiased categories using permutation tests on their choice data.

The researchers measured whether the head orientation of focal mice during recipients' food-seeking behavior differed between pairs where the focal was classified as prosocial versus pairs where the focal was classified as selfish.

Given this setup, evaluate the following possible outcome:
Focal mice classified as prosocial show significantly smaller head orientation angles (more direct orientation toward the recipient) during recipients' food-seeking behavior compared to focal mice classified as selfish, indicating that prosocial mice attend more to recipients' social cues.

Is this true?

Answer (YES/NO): YES